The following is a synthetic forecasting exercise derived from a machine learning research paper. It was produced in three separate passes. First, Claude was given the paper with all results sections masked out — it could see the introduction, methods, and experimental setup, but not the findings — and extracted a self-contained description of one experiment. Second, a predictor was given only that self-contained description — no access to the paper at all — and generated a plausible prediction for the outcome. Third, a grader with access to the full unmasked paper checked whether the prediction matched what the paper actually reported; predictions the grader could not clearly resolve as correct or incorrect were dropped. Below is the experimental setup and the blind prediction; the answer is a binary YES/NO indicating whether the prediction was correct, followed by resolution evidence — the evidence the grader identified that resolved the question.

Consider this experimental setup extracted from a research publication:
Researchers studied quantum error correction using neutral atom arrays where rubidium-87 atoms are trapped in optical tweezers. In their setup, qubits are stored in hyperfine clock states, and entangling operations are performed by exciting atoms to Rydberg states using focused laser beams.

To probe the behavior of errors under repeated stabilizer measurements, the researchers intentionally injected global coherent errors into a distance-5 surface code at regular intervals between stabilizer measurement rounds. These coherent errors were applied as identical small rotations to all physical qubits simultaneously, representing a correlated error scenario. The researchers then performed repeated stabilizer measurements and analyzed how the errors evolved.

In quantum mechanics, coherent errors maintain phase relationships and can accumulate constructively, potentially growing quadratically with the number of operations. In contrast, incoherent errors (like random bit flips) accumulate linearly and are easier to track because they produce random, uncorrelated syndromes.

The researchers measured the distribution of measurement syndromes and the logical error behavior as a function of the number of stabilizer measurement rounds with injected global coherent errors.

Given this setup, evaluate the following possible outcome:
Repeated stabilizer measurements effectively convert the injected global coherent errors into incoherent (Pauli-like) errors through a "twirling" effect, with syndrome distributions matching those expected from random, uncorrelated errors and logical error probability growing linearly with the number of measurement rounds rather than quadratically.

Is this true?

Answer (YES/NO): YES